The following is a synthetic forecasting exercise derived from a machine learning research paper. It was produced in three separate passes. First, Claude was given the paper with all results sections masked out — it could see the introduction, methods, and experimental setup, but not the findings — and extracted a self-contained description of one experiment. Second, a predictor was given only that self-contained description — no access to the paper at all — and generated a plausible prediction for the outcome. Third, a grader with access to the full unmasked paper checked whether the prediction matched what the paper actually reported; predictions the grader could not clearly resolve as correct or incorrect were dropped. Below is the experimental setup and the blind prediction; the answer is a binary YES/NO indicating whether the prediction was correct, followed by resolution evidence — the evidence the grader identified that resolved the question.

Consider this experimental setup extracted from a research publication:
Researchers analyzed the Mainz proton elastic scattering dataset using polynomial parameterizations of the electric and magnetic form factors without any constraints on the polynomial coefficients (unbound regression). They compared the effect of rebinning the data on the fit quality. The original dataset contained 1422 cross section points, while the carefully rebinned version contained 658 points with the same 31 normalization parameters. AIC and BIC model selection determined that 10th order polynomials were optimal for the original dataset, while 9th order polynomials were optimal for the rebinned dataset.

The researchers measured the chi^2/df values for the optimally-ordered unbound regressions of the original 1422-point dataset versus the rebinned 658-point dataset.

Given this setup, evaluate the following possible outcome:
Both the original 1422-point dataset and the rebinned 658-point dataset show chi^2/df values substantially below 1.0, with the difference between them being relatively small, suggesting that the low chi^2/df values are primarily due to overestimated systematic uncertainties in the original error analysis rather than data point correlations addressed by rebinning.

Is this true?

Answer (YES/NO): NO